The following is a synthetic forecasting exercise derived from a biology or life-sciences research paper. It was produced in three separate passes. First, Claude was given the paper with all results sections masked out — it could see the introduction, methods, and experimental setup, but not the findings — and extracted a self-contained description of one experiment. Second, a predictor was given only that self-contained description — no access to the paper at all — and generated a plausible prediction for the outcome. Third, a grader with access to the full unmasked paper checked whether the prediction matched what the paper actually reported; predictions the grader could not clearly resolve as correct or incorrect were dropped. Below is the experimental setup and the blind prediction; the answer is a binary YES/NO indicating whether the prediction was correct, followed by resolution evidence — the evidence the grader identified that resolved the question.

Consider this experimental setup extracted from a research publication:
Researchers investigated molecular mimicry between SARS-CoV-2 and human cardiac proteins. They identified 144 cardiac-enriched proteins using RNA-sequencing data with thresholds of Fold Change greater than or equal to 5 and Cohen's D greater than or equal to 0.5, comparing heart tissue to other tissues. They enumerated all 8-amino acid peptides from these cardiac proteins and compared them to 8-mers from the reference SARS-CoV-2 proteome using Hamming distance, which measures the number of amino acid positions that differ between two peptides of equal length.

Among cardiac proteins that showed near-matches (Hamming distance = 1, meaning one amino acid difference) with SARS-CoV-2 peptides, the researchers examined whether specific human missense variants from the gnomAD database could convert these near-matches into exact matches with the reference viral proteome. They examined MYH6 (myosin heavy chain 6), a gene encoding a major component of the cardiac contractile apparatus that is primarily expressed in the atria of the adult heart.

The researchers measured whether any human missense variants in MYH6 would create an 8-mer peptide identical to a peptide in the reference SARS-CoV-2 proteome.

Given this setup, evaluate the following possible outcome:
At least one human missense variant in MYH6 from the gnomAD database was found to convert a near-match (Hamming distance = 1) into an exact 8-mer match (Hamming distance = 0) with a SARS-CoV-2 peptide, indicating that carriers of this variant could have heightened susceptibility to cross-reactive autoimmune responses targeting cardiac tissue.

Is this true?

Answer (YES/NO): YES